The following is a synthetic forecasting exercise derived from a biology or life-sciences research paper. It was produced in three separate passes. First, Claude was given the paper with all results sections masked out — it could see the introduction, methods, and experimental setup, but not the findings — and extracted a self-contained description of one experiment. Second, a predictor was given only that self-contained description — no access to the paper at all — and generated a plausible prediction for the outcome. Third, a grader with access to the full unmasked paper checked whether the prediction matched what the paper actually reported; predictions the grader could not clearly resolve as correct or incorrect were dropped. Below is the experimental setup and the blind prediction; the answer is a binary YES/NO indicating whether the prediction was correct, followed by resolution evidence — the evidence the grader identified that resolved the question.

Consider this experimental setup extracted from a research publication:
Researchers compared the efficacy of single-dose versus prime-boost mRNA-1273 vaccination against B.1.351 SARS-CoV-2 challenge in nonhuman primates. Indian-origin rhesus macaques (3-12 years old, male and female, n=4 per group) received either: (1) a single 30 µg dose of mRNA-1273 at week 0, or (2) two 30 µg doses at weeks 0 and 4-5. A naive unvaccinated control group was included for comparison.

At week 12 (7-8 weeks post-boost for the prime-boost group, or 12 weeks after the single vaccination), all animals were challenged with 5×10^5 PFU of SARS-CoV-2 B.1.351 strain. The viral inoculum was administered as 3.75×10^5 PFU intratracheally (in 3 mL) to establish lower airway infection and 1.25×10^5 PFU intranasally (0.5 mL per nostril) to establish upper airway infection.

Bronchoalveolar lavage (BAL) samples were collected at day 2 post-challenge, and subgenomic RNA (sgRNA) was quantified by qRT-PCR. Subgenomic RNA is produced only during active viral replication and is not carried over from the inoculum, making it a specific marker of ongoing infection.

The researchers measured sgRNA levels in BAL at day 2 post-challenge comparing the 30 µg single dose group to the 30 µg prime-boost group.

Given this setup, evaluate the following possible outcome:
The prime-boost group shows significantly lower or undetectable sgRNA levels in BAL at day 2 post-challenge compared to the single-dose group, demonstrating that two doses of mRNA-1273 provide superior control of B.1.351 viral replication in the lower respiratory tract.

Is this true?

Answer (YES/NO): NO